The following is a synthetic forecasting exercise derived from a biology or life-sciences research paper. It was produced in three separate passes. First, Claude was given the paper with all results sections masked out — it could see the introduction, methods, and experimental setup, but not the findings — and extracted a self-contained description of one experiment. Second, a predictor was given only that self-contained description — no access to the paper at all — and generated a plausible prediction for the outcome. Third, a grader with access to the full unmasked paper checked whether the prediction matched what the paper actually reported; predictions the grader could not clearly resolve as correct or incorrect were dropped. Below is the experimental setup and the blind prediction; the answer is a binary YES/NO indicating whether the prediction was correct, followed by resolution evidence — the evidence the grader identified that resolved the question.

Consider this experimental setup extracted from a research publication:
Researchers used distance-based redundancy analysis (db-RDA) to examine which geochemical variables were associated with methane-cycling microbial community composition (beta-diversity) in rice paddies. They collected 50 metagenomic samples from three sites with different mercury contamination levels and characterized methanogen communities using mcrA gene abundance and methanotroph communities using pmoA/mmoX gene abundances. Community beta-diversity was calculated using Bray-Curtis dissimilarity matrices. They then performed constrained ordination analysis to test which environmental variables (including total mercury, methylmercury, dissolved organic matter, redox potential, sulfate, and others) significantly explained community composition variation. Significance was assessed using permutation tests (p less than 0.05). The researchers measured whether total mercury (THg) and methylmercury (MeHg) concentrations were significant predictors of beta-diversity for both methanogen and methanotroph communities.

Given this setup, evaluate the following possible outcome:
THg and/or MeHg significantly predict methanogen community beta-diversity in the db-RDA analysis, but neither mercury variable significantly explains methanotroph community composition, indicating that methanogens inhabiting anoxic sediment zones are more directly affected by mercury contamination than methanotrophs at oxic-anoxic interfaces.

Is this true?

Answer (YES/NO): NO